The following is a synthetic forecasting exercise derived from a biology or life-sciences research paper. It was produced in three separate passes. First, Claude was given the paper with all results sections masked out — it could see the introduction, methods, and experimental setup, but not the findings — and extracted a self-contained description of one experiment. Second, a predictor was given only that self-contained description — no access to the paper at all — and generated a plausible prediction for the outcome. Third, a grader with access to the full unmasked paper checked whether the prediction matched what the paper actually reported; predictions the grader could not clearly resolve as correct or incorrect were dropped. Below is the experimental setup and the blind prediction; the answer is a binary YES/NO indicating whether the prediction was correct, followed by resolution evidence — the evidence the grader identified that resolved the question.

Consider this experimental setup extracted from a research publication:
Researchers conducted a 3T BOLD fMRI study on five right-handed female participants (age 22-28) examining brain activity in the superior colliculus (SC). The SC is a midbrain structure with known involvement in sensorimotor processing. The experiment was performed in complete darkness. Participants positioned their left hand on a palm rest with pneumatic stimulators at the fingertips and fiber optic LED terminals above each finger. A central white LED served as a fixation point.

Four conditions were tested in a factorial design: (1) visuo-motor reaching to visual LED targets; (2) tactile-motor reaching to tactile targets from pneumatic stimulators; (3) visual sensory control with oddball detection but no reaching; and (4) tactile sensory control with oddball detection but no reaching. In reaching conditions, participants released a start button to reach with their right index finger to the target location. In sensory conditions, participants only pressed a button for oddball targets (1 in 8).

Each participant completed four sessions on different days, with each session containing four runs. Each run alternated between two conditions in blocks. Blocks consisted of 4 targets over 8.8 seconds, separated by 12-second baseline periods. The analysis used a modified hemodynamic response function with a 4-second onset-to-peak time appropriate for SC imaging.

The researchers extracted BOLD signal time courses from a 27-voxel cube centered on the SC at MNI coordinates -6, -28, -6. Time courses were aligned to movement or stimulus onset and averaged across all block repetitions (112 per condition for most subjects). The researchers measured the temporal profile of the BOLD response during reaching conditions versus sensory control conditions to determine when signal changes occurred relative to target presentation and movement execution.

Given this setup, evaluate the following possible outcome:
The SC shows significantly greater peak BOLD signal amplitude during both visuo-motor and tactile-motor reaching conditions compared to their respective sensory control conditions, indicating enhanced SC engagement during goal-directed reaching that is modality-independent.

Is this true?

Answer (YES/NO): YES